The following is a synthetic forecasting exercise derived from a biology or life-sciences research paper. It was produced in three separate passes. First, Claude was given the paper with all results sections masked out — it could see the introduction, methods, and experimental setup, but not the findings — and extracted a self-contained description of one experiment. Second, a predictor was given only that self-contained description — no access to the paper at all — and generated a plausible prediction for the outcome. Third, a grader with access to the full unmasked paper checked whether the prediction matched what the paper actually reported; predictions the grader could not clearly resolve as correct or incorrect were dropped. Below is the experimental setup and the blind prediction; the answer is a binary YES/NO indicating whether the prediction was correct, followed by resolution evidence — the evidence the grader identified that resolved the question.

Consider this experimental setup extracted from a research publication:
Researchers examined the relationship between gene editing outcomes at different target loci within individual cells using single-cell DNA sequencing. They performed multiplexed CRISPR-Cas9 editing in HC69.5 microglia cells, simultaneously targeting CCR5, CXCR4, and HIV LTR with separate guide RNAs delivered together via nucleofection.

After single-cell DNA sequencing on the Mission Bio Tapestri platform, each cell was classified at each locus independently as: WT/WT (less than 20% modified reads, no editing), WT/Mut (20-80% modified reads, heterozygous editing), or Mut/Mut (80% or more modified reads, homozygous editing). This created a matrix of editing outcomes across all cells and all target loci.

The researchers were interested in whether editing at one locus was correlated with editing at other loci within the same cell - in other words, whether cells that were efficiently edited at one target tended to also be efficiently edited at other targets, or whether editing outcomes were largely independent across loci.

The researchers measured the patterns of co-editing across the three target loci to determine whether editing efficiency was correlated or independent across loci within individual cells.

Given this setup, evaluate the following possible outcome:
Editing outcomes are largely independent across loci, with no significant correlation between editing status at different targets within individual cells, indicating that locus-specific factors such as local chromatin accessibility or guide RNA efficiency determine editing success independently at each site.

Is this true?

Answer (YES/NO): NO